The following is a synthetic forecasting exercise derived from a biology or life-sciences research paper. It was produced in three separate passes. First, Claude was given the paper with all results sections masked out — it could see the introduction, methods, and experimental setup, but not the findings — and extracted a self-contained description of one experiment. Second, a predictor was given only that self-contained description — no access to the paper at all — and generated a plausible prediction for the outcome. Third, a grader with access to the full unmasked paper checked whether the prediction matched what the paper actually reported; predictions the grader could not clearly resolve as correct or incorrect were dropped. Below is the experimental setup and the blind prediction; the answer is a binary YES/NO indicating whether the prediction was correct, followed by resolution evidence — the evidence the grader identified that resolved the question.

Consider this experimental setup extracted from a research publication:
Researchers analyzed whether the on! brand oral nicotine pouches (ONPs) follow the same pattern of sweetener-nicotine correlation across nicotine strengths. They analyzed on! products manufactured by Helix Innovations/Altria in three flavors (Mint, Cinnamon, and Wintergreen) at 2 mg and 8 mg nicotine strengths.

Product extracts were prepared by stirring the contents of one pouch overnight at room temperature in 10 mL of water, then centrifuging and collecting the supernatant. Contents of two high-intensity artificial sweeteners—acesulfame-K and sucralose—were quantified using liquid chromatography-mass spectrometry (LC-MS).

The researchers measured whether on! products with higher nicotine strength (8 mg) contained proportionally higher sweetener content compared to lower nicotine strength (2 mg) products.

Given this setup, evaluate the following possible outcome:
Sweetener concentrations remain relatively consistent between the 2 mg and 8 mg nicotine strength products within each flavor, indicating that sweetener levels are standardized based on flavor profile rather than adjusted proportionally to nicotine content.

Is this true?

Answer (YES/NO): YES